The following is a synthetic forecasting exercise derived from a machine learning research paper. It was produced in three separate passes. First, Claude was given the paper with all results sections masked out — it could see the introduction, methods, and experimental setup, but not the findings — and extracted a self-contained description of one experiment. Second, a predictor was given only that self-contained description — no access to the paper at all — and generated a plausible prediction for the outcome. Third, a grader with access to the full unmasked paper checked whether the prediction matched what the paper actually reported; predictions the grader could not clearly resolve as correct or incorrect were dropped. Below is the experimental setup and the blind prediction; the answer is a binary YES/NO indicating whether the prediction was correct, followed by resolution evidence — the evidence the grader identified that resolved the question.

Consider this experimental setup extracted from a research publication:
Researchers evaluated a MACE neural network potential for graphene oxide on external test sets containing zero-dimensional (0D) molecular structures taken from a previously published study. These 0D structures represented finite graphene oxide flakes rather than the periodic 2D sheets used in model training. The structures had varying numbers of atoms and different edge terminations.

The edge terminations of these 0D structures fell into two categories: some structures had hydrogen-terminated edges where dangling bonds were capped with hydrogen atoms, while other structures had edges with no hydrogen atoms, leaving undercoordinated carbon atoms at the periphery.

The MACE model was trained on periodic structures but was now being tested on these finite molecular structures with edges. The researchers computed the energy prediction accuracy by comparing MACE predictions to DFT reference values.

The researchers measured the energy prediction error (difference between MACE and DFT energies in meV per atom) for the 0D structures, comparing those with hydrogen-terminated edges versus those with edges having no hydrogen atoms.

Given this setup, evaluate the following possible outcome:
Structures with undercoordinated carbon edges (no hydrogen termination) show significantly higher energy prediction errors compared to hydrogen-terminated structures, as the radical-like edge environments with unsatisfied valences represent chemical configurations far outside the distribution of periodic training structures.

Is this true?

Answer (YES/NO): YES